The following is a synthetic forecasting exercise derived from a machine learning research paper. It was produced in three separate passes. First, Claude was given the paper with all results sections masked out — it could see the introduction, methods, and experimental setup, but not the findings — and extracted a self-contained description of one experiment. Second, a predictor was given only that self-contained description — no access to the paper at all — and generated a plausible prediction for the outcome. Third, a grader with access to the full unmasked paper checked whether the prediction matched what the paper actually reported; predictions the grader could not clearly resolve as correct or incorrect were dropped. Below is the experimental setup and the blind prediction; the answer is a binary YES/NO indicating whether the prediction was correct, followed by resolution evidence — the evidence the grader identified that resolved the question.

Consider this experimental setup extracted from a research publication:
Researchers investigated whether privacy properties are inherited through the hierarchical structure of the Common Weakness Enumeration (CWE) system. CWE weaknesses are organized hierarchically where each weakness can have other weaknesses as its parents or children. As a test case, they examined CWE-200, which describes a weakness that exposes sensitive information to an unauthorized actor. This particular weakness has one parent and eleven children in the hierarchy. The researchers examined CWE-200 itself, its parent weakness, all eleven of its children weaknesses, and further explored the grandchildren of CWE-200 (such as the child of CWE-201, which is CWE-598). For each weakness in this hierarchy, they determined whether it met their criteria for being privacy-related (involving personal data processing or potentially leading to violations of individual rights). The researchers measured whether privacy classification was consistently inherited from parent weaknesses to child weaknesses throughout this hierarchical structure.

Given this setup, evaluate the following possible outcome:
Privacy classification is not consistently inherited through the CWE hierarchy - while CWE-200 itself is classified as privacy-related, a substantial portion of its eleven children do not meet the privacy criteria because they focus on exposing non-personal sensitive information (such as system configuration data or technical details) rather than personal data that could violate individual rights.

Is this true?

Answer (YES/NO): YES